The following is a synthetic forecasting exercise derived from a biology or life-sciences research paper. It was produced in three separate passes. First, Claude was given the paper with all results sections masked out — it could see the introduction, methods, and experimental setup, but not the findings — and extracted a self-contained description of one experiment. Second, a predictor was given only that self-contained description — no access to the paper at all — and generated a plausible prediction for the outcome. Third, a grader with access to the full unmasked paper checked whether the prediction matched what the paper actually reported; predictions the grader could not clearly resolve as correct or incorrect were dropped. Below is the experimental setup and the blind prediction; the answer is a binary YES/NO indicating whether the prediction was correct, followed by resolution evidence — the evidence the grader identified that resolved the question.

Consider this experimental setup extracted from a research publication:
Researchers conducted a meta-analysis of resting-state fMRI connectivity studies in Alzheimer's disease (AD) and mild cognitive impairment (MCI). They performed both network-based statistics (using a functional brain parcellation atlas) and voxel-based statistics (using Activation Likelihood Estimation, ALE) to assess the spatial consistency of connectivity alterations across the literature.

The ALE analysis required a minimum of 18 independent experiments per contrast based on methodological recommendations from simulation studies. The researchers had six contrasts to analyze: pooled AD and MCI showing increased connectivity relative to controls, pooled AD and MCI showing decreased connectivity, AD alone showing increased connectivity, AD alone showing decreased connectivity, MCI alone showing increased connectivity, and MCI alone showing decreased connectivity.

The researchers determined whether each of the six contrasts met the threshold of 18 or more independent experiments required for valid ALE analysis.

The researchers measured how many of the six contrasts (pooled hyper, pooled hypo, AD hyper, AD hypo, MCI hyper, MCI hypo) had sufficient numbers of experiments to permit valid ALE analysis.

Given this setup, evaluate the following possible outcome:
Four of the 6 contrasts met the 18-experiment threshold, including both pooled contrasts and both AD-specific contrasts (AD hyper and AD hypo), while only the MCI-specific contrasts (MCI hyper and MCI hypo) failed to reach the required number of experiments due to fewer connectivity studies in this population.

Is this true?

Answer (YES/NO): NO